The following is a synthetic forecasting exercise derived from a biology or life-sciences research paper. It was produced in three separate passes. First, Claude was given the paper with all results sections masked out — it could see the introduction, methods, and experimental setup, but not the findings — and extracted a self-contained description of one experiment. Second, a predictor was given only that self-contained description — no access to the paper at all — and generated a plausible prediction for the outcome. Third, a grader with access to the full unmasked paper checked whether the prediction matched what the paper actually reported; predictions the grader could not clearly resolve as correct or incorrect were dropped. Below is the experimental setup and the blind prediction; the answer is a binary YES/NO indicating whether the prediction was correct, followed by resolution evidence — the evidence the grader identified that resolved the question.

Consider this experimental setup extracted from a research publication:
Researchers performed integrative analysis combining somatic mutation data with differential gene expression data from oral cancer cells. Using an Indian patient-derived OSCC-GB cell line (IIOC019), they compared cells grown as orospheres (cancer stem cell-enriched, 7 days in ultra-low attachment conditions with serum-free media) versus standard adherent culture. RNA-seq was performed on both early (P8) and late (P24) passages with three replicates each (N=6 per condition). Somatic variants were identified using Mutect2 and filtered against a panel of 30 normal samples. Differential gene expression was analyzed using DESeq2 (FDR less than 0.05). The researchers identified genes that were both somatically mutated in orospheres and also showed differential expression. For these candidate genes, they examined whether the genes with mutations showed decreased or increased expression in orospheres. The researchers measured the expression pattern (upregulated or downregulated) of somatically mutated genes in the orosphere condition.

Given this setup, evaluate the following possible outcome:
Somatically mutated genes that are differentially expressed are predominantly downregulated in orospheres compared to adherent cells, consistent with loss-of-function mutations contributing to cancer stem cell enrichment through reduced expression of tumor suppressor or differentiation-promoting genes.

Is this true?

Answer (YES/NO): YES